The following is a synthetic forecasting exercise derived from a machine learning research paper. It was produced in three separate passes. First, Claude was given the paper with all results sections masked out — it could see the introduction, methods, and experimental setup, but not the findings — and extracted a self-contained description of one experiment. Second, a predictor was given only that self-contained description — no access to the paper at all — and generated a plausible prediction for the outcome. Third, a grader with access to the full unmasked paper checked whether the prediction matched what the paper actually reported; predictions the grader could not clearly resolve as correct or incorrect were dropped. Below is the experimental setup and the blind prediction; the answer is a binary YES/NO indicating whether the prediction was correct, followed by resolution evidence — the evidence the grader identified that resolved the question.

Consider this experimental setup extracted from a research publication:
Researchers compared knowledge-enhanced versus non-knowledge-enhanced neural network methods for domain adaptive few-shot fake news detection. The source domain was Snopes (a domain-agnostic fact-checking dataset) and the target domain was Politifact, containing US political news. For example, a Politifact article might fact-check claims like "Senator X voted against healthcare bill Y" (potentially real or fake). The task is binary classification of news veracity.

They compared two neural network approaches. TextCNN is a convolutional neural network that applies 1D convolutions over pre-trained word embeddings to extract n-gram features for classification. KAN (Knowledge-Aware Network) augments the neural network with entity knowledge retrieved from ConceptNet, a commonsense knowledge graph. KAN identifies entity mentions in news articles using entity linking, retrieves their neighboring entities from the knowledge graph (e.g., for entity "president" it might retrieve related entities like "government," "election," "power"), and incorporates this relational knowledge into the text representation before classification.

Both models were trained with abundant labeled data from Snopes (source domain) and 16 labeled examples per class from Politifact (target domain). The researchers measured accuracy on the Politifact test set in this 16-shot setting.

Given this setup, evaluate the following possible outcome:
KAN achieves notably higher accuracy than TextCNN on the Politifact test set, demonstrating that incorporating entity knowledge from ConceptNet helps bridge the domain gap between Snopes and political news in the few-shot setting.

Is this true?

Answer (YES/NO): NO